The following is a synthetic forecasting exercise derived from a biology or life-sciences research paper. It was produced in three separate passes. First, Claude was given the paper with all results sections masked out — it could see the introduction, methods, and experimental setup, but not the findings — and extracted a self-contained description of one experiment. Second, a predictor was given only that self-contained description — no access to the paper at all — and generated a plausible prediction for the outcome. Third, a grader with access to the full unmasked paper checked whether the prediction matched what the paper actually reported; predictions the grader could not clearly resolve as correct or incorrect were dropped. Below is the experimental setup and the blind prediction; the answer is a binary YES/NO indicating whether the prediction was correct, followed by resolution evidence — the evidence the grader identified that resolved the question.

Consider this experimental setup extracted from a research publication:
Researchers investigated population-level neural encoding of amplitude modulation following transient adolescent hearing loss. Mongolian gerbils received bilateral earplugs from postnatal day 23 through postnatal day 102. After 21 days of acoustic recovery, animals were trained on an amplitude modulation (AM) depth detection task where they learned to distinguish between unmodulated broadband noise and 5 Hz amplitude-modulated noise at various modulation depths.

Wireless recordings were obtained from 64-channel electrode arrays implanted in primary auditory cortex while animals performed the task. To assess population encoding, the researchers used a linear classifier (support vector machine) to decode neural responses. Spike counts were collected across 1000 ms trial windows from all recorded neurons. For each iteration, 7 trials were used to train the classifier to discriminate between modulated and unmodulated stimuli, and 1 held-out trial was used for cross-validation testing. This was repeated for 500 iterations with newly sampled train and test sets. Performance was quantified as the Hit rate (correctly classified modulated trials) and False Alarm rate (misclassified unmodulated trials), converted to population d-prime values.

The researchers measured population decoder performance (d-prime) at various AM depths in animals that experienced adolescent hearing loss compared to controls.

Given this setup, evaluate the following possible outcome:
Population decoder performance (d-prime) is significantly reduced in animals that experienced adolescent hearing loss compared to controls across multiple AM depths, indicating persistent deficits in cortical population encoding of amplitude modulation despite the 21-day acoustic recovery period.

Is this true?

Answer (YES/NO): YES